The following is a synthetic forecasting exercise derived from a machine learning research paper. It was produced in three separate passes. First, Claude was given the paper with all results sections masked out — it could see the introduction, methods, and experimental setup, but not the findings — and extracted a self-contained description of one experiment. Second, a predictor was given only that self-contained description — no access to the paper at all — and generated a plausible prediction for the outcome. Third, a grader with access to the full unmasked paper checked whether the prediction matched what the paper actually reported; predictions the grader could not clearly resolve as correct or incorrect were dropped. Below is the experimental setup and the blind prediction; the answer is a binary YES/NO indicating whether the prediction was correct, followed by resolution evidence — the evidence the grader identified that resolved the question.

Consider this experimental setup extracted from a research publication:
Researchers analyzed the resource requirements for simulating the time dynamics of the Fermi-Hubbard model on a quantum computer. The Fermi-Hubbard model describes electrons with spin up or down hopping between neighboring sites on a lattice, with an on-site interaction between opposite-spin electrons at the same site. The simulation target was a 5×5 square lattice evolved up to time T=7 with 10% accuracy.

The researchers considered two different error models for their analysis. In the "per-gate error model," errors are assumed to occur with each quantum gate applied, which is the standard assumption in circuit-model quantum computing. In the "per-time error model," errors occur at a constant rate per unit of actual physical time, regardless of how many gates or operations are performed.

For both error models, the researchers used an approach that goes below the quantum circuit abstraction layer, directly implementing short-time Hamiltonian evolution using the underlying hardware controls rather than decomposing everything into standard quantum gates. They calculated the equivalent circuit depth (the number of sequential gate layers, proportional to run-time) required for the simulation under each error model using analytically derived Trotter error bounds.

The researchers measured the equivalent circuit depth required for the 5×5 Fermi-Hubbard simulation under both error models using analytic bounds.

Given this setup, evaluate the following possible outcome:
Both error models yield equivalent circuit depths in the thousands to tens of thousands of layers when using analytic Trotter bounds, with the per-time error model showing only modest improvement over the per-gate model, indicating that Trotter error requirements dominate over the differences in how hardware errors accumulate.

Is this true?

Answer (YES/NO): NO